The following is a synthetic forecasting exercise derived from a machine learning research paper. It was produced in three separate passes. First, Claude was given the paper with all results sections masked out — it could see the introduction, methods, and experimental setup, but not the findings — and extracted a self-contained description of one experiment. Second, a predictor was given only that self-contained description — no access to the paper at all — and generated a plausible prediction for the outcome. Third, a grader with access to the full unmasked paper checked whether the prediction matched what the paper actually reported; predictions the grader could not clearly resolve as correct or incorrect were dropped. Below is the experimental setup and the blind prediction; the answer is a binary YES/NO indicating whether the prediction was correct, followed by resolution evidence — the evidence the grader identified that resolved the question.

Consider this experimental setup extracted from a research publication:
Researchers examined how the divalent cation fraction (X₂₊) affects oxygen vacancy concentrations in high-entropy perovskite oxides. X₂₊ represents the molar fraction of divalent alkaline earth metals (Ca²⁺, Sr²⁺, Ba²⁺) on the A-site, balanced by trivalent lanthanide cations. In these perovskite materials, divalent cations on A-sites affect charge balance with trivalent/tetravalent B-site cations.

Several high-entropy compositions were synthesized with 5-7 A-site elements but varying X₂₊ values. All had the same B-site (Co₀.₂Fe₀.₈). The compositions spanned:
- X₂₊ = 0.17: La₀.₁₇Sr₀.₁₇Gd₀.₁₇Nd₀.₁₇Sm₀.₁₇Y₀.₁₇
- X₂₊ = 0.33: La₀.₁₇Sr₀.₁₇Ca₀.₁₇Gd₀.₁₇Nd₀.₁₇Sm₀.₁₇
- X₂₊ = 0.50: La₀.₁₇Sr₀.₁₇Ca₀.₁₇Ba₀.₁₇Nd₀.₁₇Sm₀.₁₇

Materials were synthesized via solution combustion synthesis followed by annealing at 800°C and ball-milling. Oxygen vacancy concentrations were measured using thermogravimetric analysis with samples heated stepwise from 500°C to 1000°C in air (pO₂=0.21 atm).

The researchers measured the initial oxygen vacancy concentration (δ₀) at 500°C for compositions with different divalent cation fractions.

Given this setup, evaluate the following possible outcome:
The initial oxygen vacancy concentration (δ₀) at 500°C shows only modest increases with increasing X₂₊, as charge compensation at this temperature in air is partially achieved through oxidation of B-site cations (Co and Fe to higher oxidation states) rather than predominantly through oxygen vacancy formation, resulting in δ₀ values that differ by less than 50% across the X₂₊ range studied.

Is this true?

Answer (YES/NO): NO